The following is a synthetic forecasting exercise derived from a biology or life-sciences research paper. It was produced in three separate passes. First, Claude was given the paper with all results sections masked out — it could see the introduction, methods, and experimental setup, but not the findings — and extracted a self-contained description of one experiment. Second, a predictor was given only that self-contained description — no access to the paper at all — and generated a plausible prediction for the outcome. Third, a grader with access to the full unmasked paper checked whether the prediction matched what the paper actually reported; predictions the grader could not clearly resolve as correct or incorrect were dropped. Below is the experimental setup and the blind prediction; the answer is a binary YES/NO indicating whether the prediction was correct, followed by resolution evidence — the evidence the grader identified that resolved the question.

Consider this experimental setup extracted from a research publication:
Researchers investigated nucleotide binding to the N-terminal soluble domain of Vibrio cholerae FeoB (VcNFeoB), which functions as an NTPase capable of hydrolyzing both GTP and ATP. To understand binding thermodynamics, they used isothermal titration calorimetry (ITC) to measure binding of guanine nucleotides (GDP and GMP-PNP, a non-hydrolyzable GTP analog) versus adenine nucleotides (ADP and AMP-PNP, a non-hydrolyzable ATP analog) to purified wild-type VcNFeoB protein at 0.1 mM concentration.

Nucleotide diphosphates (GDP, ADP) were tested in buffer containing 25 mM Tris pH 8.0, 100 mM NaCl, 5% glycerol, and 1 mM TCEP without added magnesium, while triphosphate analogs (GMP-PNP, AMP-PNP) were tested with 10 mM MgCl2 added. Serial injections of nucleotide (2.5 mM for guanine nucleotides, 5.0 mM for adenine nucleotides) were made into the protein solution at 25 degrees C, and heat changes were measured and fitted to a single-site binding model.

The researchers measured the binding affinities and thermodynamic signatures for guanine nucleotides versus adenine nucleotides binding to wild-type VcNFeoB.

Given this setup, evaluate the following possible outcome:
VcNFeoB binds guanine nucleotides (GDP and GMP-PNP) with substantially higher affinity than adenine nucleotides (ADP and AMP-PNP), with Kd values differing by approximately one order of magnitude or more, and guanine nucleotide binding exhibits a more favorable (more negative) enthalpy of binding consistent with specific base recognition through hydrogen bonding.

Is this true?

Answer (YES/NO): NO